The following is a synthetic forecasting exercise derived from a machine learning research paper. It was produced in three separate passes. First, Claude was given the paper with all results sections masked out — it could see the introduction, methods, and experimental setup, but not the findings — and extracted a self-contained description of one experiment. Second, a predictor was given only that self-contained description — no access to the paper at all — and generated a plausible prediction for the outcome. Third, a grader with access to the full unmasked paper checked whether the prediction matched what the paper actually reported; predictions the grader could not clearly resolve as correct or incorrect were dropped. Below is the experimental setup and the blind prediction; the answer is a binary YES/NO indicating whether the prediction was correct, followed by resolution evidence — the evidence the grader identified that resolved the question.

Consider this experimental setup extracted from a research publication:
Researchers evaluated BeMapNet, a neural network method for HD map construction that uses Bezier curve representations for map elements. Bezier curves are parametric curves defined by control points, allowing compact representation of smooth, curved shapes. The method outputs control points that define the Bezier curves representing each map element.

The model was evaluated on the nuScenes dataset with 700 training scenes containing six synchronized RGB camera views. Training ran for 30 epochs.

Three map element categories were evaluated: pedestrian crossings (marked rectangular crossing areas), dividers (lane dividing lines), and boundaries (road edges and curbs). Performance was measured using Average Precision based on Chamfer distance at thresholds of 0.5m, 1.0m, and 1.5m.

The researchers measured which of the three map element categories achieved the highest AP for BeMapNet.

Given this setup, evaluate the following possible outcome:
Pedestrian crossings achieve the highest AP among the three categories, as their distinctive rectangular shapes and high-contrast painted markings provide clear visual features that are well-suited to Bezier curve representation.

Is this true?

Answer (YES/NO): YES